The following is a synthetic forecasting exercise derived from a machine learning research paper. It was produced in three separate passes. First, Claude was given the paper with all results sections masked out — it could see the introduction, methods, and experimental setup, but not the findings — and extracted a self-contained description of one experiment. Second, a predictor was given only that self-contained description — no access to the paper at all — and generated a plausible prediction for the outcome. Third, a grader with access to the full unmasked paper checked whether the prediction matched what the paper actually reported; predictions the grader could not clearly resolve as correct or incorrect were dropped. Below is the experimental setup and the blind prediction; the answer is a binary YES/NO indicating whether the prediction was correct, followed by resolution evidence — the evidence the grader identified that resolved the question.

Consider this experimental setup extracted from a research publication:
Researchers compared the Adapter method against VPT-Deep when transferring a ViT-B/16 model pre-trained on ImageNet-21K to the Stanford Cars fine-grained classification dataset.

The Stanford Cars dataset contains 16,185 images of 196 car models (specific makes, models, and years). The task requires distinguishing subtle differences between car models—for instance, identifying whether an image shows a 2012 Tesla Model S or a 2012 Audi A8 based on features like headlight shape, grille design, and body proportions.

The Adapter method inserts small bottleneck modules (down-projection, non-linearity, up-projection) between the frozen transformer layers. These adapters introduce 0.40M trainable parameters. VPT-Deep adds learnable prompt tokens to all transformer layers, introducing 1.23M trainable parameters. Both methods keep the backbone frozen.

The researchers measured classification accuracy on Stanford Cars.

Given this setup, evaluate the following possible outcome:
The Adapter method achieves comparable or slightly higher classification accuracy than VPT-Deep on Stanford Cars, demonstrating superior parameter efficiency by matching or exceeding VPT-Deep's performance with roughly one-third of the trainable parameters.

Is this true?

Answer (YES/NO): NO